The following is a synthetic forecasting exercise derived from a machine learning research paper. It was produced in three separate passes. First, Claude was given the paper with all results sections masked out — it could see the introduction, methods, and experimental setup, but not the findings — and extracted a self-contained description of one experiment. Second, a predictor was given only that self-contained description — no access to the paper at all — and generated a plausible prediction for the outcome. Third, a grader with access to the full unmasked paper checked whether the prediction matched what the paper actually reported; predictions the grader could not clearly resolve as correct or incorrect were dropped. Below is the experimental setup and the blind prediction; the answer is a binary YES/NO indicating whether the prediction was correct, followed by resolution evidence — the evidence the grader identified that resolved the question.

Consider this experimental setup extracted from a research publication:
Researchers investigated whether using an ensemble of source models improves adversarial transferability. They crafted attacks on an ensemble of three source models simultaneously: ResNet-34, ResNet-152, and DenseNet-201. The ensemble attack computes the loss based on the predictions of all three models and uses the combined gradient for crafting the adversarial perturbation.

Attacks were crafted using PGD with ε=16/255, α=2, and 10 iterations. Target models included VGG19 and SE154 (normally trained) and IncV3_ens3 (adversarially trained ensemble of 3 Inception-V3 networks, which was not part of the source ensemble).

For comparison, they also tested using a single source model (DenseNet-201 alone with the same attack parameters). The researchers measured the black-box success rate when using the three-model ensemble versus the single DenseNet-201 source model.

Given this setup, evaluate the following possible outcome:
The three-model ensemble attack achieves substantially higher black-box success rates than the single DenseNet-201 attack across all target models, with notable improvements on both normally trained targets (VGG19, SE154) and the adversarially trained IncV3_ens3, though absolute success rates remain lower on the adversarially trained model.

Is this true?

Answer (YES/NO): YES